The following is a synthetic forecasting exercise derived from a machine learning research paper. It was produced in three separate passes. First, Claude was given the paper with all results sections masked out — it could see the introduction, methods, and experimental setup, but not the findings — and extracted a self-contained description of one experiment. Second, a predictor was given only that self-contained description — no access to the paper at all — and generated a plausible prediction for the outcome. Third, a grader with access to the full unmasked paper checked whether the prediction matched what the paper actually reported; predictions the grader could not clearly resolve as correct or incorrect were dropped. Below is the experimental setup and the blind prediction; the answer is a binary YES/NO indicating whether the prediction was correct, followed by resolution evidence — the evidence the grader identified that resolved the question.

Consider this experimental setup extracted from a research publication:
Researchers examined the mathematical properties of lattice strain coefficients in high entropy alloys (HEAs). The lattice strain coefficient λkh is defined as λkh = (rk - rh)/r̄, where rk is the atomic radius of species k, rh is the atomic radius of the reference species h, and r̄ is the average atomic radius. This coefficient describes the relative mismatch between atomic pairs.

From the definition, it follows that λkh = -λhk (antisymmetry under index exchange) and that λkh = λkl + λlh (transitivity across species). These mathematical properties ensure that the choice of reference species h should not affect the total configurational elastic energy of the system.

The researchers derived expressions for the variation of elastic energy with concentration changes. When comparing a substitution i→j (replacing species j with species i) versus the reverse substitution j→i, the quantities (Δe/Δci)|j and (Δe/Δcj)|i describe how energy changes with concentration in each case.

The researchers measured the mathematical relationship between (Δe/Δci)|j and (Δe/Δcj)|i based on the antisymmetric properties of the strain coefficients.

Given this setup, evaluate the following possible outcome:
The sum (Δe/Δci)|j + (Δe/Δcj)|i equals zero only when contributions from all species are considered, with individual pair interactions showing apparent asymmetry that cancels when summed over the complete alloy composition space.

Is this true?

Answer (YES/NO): NO